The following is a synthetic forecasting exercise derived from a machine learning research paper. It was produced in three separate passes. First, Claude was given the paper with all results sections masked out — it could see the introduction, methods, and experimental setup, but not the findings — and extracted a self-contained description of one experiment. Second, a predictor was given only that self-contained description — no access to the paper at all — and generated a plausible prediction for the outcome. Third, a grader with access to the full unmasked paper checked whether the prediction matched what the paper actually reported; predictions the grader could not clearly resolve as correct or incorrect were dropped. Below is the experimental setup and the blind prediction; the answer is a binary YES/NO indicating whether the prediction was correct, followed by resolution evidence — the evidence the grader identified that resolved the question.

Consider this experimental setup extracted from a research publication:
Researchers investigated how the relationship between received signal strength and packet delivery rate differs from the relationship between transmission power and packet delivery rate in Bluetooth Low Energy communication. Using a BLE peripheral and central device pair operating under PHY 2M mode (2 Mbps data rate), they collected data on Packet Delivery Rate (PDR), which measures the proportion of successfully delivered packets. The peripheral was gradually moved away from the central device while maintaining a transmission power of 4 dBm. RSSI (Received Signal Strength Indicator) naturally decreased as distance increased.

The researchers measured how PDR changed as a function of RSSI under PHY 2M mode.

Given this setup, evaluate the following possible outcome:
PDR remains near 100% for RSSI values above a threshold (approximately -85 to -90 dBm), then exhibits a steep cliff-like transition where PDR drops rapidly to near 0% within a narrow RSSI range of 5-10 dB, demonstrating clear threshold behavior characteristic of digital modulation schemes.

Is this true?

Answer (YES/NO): NO